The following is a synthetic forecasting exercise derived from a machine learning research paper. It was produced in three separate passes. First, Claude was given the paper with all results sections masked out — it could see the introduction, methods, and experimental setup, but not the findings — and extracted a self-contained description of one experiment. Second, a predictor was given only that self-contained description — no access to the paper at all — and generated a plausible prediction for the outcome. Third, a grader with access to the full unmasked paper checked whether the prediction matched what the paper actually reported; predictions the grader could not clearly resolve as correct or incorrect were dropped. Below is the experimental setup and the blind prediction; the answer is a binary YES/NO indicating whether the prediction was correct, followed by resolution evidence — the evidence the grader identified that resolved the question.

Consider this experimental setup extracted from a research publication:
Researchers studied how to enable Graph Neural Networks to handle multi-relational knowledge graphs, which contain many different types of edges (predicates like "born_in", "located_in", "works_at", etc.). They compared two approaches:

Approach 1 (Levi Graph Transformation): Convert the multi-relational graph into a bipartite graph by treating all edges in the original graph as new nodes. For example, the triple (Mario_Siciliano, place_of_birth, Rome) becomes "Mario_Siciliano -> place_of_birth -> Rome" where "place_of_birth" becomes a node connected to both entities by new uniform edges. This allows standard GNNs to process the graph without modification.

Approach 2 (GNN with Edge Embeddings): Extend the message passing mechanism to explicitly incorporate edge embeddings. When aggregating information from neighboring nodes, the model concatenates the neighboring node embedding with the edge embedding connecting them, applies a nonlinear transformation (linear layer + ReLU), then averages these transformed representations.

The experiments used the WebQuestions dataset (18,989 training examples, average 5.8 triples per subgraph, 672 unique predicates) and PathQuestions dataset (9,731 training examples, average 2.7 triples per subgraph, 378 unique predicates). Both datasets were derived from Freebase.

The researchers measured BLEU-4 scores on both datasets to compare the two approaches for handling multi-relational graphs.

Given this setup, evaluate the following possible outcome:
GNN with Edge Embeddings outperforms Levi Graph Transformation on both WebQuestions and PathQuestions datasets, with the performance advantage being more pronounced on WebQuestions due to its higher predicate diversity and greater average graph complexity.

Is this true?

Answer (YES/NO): NO